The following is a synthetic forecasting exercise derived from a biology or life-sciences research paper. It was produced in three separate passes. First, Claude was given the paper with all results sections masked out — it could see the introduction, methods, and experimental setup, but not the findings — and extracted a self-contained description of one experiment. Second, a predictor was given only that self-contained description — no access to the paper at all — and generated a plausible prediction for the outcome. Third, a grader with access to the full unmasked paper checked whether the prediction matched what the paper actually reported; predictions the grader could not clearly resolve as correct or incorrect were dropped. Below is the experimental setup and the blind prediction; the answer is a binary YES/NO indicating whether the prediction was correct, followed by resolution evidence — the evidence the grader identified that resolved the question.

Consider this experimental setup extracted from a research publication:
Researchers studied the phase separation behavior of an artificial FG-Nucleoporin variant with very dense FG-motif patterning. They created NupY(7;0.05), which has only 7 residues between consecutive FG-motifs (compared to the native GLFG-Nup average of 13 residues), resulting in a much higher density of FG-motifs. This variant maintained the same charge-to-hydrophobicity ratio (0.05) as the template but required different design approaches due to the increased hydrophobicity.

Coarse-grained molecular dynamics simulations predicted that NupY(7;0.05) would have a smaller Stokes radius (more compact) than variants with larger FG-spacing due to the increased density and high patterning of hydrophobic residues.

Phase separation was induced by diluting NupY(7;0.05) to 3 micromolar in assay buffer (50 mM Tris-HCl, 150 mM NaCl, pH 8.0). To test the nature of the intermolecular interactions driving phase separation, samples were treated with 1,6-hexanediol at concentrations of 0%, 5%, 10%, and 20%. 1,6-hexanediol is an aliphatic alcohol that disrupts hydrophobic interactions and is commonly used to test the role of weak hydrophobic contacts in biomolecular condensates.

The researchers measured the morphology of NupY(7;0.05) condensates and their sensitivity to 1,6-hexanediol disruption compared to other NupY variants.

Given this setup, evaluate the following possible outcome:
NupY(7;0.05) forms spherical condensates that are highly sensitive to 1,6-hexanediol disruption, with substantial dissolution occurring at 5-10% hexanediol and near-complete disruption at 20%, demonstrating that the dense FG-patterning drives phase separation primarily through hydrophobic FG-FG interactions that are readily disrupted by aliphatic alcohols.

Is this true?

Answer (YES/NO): NO